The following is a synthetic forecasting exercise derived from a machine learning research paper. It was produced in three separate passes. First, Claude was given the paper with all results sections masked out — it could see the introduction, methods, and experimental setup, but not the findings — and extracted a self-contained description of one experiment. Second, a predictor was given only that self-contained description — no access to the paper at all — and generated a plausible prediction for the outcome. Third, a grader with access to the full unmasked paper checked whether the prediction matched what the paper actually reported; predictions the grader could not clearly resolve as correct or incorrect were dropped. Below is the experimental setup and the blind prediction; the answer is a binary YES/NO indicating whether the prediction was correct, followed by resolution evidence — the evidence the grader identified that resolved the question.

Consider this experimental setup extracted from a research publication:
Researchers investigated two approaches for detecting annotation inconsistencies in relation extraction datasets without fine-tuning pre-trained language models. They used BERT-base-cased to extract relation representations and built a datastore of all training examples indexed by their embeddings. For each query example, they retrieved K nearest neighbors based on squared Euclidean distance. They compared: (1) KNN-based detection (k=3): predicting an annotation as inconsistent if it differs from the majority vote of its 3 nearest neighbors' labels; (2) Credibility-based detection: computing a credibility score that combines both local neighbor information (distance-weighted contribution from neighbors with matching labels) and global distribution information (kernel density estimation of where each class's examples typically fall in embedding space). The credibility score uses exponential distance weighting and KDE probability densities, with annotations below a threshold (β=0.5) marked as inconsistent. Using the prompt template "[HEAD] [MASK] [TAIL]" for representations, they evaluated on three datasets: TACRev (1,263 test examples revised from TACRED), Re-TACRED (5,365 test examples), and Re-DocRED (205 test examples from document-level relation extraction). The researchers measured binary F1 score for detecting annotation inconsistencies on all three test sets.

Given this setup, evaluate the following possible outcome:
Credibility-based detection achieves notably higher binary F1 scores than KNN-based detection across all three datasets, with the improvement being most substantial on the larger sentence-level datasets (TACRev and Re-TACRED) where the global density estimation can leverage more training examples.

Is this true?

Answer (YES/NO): NO